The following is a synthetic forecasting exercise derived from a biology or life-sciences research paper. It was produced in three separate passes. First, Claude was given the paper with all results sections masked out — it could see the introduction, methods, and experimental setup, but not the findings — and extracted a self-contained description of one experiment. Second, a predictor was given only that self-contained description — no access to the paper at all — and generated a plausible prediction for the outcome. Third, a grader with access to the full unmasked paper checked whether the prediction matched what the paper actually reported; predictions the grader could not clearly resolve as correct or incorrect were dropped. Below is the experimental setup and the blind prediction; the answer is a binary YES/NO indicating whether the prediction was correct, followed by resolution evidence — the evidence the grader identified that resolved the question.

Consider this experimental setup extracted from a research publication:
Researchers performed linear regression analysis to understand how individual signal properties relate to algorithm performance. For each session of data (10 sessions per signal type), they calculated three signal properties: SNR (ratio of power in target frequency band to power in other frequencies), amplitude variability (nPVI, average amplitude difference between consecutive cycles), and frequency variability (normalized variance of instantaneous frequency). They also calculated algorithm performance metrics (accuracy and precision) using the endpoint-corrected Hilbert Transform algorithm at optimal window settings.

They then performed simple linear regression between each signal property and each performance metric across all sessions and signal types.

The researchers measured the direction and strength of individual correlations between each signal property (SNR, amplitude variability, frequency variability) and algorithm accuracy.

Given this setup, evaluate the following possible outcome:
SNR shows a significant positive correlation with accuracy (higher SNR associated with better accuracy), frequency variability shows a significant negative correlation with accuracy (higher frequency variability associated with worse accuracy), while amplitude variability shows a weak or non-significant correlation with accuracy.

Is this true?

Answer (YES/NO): NO